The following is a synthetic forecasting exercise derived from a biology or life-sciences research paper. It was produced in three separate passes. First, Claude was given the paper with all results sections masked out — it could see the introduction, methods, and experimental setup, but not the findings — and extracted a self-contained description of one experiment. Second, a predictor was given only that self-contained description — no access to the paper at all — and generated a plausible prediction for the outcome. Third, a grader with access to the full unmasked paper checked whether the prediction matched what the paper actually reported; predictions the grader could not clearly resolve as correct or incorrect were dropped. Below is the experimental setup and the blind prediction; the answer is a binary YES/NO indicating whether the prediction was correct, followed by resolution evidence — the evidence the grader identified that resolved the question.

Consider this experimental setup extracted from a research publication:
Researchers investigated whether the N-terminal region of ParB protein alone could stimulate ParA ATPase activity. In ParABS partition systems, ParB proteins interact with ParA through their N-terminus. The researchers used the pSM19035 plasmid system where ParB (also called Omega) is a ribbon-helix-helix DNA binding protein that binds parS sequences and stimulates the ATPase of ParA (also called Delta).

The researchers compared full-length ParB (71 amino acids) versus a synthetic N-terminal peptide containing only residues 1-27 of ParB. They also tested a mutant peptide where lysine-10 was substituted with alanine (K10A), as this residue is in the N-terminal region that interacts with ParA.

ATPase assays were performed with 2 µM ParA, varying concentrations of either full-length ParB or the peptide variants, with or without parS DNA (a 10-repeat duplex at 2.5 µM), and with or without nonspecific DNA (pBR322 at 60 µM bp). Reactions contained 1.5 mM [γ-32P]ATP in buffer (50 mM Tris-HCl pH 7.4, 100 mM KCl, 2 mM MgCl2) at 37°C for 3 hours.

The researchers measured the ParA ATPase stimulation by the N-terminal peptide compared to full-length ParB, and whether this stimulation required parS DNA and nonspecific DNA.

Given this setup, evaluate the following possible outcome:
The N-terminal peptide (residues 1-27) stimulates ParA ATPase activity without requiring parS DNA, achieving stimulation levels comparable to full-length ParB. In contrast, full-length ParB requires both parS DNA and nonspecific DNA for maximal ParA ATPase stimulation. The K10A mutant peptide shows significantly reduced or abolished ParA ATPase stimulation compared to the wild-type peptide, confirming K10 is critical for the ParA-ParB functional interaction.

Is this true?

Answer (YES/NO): NO